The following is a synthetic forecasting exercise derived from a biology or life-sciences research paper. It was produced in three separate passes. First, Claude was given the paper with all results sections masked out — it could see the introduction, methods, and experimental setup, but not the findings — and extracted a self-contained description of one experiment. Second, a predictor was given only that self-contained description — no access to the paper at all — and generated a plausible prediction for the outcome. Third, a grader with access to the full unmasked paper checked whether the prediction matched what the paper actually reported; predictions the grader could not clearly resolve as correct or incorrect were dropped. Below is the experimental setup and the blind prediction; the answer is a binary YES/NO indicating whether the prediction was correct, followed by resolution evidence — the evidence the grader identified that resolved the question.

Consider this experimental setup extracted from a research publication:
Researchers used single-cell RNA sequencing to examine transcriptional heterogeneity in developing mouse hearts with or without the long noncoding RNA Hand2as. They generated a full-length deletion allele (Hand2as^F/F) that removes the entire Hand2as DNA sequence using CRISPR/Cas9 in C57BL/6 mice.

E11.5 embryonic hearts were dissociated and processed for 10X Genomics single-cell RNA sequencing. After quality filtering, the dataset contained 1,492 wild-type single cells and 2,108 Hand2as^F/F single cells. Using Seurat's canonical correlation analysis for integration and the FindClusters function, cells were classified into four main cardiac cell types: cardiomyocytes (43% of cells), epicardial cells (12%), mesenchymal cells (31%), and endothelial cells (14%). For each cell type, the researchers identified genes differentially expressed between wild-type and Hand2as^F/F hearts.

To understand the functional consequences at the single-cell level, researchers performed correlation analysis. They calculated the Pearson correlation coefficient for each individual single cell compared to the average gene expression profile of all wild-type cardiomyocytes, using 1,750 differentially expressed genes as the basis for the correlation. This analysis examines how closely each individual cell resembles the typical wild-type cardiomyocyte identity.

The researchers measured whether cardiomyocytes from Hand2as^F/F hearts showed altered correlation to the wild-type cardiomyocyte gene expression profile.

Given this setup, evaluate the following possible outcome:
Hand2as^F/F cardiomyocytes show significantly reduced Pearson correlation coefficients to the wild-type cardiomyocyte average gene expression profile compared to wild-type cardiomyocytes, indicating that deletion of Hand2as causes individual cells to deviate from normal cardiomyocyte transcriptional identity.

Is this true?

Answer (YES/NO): NO